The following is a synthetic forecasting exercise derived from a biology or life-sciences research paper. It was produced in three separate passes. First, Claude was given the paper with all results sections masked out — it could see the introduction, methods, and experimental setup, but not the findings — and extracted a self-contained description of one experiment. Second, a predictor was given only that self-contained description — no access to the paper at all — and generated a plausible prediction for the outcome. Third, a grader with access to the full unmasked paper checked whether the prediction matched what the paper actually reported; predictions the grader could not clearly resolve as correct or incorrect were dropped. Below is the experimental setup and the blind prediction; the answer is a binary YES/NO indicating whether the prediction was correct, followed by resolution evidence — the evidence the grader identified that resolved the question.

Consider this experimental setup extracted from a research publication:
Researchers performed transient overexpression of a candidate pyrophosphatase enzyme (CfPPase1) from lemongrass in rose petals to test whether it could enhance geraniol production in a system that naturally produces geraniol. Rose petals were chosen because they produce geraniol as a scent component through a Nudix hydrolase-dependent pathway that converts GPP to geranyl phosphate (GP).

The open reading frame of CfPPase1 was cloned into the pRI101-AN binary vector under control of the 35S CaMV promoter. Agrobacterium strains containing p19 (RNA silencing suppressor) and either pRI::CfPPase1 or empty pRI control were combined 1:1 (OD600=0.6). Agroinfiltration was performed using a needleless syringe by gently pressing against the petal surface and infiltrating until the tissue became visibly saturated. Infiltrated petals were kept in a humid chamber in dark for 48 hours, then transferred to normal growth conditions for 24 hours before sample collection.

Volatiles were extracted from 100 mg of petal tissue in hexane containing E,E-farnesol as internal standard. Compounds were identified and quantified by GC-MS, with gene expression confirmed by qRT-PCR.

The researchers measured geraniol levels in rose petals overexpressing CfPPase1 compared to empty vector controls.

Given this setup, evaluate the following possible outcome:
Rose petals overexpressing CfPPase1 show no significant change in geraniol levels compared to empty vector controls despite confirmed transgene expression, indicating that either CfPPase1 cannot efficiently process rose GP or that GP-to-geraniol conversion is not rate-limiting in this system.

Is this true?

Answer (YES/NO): NO